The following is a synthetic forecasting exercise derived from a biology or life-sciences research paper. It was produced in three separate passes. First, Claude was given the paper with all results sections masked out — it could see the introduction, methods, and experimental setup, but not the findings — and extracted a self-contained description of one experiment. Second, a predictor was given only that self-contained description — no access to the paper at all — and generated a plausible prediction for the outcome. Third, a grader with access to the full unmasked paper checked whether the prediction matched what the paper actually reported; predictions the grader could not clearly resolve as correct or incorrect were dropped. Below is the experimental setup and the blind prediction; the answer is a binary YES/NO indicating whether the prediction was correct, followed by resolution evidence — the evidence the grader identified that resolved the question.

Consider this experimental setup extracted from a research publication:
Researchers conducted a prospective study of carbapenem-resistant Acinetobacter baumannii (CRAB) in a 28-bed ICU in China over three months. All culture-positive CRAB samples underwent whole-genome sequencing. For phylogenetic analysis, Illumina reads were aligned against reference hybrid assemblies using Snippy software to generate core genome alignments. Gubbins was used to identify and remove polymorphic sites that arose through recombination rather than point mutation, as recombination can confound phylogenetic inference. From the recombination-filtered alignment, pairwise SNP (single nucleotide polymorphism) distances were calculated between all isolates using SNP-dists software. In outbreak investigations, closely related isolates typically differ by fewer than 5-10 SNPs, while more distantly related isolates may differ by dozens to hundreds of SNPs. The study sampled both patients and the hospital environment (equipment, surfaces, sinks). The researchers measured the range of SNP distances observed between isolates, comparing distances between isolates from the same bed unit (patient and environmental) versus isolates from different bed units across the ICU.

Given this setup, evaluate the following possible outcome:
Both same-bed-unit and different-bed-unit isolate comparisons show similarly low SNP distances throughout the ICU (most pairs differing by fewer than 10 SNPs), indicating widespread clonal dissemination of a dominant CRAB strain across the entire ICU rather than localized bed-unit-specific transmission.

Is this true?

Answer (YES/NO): NO